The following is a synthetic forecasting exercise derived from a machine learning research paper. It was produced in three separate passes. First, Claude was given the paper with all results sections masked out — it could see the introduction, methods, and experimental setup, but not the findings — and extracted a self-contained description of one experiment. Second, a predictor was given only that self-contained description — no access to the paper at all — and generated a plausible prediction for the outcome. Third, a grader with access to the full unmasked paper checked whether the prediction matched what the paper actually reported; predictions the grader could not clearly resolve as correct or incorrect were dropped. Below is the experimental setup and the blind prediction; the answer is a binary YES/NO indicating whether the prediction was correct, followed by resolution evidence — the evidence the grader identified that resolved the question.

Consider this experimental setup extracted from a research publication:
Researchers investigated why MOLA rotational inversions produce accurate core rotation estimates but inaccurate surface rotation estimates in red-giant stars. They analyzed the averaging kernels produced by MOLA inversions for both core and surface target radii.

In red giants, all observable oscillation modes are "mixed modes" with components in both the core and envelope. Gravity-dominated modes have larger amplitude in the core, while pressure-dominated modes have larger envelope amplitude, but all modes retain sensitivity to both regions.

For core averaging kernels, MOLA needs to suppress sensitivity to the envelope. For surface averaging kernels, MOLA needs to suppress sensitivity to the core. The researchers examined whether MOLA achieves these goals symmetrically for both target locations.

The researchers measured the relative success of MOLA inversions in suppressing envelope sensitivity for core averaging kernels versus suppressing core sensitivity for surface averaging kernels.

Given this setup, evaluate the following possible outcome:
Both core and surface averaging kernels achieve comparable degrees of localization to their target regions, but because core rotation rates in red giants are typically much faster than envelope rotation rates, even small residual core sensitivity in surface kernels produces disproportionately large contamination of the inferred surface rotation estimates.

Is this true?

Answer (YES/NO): NO